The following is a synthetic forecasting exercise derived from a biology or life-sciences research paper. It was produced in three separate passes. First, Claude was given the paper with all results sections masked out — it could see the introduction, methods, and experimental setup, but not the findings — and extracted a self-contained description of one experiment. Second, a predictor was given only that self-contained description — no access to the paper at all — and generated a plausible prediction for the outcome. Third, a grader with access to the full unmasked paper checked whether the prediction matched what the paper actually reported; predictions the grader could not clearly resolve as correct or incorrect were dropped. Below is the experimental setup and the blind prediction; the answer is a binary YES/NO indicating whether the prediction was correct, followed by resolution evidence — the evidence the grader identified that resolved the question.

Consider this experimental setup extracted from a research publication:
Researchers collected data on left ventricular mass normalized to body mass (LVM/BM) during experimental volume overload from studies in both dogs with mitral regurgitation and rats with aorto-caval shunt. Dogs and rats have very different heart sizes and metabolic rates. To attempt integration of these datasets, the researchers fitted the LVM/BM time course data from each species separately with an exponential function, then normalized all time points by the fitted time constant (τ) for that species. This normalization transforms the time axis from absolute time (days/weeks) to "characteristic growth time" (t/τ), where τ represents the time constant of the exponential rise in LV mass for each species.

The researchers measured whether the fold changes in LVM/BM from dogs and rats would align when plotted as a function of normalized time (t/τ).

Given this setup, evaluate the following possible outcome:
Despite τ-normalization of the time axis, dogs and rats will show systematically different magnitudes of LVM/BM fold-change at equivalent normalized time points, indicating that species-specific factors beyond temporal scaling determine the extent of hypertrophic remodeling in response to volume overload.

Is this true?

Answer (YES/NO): NO